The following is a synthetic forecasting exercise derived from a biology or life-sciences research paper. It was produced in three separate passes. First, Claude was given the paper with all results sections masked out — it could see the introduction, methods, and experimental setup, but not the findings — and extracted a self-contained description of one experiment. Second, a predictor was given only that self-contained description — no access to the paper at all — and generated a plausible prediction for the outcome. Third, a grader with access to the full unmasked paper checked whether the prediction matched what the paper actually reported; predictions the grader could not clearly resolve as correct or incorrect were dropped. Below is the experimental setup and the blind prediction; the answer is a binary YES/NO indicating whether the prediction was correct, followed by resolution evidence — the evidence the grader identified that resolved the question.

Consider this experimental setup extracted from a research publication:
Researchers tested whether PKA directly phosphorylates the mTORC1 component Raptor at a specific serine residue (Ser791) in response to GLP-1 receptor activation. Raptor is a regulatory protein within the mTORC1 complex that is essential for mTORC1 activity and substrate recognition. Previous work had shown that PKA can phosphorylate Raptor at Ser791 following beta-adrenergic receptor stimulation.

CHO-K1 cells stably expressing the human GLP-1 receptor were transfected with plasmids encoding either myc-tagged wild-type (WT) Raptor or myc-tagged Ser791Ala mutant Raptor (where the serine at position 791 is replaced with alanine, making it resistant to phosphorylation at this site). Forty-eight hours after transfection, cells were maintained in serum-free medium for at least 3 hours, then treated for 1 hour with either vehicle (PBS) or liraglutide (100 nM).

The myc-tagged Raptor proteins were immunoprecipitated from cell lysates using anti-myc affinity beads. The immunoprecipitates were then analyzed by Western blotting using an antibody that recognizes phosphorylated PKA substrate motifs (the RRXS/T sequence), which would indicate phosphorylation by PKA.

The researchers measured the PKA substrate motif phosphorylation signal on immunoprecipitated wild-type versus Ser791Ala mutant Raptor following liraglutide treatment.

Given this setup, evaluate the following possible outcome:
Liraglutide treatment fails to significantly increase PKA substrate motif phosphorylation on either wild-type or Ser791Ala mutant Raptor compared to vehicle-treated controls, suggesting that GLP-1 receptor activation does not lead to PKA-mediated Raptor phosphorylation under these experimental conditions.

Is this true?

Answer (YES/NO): NO